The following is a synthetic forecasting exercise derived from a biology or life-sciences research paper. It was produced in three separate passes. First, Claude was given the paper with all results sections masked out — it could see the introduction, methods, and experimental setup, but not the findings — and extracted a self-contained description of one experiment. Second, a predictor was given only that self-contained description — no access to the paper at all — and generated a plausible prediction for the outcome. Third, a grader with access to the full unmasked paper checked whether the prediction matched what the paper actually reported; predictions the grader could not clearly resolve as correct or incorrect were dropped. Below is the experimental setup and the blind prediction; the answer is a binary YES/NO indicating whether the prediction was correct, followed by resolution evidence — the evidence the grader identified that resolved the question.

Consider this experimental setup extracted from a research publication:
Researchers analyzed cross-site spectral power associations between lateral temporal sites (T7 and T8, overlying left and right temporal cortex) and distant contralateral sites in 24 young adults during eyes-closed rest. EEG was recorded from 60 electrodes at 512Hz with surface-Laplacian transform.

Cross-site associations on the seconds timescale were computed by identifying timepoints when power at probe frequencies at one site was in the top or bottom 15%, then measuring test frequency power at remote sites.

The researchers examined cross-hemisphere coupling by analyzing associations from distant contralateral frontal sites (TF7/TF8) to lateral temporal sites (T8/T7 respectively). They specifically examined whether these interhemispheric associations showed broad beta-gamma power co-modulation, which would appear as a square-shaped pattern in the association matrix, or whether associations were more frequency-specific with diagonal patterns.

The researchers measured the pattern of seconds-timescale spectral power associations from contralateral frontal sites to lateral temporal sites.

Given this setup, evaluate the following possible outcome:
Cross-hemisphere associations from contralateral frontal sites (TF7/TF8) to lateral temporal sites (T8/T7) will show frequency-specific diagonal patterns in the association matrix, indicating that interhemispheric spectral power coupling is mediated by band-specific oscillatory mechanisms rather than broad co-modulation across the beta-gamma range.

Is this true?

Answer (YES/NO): NO